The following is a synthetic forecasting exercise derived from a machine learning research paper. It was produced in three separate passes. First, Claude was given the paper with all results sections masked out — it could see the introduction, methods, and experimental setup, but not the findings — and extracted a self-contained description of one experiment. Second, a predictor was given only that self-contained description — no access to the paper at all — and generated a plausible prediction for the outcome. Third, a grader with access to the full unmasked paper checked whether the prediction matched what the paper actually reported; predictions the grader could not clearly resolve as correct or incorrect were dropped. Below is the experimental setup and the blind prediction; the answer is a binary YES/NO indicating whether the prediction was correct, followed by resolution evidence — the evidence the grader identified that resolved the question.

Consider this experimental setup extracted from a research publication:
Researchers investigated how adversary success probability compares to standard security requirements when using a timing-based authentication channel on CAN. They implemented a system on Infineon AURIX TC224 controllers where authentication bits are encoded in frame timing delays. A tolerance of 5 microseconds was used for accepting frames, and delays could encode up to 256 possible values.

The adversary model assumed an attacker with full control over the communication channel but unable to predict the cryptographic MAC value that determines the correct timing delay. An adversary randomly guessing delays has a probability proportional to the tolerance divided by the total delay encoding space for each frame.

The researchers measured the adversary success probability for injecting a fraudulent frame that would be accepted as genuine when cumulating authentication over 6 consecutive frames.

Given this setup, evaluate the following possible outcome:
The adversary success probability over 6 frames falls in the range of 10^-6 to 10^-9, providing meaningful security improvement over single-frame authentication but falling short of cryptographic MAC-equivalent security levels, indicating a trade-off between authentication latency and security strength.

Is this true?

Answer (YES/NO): NO